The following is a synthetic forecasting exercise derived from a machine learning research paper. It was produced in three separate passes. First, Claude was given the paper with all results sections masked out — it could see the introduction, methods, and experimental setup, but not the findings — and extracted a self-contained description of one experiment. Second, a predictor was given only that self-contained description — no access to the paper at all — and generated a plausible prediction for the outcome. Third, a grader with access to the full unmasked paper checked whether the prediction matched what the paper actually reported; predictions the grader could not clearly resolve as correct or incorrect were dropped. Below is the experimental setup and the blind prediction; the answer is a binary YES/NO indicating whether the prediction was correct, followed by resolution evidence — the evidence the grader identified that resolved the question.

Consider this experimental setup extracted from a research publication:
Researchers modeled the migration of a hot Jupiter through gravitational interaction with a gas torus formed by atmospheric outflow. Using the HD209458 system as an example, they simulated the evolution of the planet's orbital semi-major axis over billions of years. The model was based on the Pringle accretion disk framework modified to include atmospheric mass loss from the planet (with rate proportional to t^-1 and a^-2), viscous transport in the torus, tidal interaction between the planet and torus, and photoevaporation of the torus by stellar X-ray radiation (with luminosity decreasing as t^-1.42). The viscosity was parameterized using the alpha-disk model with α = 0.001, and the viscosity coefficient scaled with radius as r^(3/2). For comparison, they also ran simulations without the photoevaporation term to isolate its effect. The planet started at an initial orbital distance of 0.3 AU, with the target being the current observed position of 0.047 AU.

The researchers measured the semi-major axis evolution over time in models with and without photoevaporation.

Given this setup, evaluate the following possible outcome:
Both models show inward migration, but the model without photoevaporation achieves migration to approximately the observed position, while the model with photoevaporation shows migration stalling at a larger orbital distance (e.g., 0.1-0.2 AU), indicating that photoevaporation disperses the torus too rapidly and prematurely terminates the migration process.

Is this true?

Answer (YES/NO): NO